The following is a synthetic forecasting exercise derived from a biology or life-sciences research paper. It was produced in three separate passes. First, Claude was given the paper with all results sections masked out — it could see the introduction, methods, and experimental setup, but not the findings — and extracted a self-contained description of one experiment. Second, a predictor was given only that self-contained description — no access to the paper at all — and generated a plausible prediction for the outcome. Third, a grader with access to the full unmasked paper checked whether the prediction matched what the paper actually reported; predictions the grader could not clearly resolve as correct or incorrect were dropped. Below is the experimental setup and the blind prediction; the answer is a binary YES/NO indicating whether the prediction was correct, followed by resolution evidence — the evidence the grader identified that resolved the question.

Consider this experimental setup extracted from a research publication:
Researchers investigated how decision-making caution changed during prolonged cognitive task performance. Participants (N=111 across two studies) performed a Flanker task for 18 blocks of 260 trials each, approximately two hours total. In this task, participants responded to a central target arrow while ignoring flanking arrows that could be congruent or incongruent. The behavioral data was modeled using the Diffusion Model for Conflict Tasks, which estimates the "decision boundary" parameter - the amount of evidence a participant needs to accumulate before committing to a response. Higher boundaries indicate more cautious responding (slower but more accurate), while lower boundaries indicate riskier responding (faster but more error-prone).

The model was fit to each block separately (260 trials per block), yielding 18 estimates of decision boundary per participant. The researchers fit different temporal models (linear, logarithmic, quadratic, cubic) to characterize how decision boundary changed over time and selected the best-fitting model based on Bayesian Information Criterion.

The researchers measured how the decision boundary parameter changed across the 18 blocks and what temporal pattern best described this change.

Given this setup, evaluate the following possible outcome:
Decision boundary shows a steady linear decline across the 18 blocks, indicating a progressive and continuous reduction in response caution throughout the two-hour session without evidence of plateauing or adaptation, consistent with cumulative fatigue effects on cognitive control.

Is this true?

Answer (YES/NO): NO